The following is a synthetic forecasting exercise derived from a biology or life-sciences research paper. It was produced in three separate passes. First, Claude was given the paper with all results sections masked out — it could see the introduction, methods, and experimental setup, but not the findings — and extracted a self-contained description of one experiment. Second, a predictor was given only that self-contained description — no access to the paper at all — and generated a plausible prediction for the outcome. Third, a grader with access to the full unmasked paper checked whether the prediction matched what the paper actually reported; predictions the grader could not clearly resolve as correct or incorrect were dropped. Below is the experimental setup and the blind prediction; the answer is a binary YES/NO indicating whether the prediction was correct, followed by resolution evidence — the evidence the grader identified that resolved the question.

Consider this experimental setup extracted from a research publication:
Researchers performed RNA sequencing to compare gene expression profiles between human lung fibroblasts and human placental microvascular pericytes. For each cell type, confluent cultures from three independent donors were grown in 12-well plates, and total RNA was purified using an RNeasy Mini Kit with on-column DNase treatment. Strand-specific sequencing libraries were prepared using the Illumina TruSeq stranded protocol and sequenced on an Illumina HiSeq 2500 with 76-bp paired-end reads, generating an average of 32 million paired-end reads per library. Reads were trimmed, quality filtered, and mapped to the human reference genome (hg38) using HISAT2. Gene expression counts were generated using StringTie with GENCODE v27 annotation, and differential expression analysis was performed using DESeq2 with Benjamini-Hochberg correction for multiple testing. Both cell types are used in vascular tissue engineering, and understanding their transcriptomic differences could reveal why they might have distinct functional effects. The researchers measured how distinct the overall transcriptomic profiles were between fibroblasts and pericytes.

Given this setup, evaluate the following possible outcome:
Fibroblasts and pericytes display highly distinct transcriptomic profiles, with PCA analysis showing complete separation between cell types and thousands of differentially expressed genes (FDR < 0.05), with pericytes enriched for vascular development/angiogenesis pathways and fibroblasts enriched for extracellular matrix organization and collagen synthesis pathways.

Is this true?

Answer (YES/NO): NO